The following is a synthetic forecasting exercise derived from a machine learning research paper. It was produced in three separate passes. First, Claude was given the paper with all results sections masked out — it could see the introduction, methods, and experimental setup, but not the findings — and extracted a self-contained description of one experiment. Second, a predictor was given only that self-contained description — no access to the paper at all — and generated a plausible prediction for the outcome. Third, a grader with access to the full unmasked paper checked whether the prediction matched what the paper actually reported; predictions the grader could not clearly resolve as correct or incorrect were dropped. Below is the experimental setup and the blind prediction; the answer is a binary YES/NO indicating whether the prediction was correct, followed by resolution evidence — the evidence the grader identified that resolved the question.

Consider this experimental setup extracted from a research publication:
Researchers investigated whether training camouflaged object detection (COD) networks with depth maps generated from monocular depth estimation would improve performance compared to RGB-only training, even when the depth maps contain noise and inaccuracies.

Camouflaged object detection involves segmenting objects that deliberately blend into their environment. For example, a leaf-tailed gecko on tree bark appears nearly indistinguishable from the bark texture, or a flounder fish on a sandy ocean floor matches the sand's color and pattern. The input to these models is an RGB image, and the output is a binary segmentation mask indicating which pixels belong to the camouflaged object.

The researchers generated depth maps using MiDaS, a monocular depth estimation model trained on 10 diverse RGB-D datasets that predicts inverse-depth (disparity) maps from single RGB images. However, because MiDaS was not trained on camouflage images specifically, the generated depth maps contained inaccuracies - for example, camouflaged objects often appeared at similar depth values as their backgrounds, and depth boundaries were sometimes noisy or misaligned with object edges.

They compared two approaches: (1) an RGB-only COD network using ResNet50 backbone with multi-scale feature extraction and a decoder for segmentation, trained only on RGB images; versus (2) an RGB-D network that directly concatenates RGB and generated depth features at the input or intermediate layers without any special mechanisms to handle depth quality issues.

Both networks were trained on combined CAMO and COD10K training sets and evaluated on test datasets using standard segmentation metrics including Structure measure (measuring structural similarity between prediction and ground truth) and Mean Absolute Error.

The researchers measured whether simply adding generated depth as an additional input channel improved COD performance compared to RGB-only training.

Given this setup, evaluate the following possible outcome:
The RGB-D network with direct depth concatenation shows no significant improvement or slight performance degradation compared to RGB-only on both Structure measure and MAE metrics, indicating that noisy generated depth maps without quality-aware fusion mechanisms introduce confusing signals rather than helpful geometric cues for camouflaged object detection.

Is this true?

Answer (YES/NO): YES